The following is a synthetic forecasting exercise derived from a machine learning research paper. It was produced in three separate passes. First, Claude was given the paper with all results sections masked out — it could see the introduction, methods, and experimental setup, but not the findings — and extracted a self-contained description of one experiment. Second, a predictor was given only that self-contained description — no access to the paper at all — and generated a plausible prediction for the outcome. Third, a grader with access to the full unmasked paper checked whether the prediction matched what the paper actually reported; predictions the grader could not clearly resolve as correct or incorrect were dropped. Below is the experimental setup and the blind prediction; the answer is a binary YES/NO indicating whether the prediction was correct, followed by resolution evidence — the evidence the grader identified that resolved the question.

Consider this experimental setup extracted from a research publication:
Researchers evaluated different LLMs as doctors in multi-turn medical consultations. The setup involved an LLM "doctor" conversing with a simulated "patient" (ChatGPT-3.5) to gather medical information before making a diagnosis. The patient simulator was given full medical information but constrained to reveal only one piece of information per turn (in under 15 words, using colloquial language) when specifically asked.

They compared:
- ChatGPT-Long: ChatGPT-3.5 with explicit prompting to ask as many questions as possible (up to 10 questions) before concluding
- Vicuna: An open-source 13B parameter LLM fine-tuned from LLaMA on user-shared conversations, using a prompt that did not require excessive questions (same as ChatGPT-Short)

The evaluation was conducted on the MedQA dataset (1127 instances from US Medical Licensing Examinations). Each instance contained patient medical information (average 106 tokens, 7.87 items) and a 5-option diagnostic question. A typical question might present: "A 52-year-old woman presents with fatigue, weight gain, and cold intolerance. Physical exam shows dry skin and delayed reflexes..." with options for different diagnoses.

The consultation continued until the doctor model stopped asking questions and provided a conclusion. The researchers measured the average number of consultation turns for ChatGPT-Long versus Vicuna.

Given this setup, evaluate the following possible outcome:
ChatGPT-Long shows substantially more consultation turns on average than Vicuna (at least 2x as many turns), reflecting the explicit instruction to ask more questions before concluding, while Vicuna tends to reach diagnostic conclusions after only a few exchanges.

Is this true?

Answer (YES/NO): NO